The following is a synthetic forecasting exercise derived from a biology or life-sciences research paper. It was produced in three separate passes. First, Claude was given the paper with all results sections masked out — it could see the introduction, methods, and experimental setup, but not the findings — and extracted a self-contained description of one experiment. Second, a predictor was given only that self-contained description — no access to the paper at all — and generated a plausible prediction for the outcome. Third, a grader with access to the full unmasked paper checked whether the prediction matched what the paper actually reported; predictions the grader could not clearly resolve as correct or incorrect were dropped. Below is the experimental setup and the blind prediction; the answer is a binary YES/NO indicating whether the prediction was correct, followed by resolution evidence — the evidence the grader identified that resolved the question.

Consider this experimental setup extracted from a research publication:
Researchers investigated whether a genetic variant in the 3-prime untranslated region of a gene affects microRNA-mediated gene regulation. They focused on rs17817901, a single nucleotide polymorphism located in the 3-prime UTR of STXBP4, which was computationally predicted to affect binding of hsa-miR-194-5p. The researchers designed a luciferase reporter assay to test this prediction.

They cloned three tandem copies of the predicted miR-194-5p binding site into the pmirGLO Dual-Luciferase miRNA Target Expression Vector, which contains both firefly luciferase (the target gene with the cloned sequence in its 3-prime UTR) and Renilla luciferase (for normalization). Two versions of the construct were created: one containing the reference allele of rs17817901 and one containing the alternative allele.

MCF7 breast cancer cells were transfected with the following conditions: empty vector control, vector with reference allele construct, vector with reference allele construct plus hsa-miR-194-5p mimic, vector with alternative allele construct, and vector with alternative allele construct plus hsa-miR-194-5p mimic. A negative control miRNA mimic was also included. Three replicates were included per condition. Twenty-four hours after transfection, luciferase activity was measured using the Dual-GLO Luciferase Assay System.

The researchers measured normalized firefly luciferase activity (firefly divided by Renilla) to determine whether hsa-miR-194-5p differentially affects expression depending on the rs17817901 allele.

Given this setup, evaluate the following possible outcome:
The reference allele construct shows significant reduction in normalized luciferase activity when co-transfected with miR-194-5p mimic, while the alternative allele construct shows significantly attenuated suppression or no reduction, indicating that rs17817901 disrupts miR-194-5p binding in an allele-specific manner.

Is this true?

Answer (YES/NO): NO